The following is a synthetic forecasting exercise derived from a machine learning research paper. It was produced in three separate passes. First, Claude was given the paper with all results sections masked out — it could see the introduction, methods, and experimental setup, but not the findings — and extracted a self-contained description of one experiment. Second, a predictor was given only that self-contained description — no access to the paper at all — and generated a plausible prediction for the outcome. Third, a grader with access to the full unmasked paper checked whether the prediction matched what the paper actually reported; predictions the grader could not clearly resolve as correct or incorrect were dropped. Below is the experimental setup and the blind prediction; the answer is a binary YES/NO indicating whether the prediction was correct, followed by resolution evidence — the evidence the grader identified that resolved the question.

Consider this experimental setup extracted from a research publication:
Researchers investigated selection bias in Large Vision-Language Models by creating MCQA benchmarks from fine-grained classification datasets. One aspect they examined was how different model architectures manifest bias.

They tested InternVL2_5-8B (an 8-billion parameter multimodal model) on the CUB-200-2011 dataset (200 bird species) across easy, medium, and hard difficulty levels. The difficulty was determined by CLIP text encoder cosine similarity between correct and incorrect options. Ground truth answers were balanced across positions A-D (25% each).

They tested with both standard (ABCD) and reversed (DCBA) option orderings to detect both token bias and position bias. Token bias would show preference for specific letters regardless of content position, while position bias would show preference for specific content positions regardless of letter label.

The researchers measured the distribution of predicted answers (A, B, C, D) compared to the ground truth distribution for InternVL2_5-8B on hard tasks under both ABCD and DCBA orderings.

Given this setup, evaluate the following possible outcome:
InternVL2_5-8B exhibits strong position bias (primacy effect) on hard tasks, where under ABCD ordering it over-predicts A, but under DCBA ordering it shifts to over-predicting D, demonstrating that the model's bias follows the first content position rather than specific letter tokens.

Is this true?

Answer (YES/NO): NO